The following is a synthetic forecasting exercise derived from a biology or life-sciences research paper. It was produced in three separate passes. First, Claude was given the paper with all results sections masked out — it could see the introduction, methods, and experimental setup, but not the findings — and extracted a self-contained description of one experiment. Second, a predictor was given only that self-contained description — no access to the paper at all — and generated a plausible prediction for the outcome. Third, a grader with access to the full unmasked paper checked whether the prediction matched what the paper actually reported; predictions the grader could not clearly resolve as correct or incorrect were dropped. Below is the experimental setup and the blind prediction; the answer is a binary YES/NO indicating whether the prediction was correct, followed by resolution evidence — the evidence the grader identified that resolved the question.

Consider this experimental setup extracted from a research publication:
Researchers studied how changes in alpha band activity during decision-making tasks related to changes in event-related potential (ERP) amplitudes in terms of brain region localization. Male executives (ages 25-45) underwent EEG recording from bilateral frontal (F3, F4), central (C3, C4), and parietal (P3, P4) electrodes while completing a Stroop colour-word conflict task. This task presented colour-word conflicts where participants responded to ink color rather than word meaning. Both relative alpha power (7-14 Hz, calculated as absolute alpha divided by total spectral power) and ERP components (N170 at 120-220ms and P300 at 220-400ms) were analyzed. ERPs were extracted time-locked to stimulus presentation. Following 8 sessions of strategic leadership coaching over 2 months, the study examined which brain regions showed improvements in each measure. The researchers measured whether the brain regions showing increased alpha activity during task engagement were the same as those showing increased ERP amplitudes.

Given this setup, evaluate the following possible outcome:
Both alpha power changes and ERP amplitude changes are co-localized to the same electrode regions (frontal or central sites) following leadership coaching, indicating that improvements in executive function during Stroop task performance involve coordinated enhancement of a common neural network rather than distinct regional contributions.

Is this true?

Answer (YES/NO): NO